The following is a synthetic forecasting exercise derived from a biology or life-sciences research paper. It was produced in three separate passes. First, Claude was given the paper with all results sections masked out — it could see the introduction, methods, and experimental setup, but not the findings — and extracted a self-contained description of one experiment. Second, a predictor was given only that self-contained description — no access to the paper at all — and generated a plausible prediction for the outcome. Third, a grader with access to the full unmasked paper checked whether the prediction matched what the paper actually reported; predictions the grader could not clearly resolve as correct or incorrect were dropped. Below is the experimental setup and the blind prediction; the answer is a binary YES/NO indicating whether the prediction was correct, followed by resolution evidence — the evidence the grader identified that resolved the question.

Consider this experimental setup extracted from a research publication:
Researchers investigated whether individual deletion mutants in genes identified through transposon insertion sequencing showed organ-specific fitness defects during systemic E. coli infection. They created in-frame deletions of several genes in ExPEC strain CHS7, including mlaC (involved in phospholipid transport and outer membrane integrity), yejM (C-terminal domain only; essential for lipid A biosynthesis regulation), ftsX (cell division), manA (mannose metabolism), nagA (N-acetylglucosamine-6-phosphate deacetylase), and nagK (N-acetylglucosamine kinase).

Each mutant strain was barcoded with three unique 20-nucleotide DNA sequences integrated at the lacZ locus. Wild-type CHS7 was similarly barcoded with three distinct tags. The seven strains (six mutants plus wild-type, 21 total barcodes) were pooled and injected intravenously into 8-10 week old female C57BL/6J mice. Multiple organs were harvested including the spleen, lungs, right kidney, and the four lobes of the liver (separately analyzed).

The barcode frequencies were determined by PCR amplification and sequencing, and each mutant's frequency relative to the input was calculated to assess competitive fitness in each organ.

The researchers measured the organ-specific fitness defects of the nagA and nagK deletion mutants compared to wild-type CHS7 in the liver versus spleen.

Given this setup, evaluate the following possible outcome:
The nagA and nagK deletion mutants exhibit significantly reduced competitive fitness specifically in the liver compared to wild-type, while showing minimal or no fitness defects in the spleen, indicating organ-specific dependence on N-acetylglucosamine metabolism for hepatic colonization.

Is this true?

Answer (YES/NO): NO